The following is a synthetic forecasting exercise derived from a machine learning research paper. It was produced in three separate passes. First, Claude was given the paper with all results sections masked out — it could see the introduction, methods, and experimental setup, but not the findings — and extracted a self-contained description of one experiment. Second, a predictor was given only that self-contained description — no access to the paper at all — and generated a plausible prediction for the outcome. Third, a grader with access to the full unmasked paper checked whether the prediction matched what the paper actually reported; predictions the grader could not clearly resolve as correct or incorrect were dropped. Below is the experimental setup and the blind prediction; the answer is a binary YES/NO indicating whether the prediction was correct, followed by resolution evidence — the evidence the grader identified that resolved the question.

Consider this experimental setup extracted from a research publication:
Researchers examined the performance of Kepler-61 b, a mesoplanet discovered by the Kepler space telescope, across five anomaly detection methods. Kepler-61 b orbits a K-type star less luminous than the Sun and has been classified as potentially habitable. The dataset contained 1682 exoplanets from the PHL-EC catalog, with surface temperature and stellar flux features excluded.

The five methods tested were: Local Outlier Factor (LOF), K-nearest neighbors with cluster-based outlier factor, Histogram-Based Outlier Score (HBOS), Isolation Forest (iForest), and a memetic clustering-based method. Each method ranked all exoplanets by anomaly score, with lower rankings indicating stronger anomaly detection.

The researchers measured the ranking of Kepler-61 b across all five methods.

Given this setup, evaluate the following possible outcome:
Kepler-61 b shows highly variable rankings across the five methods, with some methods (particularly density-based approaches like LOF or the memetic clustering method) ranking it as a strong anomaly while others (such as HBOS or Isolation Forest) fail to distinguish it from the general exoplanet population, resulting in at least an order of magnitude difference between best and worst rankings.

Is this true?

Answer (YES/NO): NO